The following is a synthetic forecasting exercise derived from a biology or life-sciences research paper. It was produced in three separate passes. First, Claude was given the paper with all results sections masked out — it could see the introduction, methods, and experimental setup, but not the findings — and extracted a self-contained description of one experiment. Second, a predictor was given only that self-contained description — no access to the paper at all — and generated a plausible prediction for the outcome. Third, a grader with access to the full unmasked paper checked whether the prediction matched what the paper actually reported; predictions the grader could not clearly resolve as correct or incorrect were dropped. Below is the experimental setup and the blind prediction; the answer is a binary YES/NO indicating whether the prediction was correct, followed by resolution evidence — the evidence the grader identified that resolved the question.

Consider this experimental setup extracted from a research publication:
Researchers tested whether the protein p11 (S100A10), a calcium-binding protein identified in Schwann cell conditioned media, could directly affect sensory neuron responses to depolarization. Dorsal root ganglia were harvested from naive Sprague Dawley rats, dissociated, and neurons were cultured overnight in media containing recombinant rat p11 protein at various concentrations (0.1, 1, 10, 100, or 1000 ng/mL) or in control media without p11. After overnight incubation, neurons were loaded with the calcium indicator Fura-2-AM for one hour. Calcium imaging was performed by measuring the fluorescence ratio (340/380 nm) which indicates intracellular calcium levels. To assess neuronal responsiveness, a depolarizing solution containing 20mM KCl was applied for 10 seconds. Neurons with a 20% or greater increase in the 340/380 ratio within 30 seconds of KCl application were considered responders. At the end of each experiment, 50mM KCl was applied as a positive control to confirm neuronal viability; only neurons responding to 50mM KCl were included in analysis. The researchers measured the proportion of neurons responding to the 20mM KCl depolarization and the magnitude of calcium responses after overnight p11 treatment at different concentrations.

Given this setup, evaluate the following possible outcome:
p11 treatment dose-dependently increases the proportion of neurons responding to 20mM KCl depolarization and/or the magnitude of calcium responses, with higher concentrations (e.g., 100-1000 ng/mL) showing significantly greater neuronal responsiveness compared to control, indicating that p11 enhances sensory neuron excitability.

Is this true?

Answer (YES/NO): YES